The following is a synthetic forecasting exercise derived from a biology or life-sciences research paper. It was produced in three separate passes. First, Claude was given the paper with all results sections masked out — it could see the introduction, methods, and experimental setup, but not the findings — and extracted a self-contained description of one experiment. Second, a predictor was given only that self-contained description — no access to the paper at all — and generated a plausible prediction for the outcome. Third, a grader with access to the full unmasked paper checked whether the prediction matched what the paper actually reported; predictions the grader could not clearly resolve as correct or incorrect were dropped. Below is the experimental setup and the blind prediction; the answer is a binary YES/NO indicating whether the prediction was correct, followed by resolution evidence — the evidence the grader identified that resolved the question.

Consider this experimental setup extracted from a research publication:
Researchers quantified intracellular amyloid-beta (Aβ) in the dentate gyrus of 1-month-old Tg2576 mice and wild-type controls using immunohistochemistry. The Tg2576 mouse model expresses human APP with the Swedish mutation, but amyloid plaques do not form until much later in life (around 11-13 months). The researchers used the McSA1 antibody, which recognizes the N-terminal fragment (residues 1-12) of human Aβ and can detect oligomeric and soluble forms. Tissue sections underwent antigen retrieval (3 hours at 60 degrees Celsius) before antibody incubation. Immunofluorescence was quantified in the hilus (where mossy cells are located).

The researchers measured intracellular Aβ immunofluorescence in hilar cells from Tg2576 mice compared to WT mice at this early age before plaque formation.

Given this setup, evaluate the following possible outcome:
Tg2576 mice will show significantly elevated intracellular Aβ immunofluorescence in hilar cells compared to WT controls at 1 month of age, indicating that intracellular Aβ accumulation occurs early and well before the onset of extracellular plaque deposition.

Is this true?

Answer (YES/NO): YES